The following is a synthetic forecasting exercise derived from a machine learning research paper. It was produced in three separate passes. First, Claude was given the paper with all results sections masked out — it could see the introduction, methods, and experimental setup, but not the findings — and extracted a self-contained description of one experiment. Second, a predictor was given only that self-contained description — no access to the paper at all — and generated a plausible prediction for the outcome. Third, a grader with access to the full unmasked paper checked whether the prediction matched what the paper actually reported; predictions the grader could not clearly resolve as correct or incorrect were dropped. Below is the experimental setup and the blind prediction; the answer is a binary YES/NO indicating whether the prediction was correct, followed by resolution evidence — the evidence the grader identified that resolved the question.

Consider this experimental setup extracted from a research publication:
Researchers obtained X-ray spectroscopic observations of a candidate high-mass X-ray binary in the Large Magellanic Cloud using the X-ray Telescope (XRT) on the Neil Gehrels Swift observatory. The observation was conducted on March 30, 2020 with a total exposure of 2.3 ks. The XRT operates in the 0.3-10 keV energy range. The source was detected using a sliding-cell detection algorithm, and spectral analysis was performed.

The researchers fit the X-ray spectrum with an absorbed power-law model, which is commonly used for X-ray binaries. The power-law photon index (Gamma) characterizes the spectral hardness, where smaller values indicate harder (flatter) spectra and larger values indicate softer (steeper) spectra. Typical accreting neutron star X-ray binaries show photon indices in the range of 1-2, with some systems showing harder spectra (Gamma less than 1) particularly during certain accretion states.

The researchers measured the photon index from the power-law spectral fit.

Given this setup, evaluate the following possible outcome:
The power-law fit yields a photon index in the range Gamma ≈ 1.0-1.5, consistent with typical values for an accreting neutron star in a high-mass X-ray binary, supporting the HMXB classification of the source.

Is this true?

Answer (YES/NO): NO